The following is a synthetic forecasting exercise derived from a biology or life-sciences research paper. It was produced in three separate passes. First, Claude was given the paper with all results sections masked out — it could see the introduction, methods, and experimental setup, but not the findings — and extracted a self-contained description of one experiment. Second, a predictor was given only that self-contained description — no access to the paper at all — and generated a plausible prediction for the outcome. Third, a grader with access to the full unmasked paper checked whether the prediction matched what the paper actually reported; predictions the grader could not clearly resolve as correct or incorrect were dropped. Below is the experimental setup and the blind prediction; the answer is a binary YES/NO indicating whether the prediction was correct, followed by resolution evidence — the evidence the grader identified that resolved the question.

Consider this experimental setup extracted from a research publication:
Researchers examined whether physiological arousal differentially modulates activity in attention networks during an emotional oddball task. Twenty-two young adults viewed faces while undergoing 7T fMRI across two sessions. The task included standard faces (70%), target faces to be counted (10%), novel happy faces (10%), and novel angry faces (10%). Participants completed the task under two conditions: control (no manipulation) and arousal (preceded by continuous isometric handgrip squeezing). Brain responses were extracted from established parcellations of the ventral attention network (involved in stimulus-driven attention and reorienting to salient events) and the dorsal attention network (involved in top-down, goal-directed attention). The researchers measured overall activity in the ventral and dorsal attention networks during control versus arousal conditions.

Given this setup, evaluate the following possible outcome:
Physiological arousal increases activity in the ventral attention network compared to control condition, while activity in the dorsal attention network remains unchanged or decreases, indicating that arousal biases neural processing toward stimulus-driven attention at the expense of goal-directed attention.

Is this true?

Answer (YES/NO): YES